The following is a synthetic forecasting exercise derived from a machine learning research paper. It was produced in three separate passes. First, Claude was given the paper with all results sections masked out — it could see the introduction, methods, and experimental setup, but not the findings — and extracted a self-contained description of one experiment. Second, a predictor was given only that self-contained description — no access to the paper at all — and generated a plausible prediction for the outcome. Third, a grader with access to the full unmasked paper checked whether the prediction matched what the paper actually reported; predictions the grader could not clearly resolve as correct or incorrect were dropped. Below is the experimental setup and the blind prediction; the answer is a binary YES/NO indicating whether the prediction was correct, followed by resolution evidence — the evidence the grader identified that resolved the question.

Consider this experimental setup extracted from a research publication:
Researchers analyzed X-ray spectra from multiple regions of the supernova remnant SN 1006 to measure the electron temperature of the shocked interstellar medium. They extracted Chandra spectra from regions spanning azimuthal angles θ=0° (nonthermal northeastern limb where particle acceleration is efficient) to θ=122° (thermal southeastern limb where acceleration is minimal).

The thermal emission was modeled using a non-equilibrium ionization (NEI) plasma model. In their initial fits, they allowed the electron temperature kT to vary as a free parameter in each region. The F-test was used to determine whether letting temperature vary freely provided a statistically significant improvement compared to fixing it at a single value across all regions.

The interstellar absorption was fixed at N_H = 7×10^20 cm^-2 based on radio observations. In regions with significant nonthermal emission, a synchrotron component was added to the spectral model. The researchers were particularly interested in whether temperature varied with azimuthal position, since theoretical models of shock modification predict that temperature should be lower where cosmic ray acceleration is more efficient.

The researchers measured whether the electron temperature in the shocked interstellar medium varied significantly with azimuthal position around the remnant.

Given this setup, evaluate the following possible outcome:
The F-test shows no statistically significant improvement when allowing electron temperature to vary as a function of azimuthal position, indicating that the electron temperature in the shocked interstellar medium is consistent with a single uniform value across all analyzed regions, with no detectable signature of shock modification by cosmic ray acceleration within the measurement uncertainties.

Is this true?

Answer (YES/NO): YES